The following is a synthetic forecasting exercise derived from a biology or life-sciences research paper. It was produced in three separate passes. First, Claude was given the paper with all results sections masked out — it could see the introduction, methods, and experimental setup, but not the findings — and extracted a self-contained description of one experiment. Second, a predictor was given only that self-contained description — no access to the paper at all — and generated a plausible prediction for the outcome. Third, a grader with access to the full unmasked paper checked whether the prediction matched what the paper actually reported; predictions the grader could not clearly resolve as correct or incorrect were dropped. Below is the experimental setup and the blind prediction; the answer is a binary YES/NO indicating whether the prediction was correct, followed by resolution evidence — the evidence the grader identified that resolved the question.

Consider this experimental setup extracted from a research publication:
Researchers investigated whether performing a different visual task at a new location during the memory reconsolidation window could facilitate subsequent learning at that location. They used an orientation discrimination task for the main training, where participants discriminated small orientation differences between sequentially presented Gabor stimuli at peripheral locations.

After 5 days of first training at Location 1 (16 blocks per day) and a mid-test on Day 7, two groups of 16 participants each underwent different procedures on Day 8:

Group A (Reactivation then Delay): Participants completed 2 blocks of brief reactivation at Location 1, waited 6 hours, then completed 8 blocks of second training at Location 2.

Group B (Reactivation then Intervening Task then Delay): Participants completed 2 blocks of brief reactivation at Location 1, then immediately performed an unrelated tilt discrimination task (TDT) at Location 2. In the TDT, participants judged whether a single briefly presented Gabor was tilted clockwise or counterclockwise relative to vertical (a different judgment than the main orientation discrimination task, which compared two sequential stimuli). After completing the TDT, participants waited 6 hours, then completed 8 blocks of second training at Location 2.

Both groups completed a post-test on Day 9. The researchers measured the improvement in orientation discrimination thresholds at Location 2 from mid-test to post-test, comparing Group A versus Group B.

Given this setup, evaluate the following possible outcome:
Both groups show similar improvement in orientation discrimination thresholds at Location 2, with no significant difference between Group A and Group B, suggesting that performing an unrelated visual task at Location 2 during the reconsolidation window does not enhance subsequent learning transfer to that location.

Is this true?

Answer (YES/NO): NO